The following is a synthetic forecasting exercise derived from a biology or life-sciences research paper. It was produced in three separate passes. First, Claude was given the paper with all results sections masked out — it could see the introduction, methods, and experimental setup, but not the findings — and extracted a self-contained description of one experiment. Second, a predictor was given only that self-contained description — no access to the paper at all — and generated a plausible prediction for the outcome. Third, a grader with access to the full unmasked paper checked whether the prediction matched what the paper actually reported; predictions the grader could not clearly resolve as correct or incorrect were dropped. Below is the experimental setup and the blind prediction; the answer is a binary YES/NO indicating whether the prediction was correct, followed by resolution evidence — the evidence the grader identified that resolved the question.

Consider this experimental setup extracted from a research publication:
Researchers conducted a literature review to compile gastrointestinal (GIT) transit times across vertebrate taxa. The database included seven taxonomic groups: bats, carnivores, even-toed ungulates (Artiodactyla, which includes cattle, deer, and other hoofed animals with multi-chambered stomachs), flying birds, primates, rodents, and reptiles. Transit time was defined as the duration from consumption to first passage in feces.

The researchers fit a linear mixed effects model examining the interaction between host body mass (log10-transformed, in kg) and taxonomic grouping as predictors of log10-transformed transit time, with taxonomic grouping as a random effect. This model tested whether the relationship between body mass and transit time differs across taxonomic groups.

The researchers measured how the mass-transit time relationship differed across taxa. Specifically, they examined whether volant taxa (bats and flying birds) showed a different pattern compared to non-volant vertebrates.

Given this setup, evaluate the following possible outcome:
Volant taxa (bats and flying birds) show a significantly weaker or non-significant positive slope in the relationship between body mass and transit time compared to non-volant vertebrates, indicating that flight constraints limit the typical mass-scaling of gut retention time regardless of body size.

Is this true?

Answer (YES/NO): NO